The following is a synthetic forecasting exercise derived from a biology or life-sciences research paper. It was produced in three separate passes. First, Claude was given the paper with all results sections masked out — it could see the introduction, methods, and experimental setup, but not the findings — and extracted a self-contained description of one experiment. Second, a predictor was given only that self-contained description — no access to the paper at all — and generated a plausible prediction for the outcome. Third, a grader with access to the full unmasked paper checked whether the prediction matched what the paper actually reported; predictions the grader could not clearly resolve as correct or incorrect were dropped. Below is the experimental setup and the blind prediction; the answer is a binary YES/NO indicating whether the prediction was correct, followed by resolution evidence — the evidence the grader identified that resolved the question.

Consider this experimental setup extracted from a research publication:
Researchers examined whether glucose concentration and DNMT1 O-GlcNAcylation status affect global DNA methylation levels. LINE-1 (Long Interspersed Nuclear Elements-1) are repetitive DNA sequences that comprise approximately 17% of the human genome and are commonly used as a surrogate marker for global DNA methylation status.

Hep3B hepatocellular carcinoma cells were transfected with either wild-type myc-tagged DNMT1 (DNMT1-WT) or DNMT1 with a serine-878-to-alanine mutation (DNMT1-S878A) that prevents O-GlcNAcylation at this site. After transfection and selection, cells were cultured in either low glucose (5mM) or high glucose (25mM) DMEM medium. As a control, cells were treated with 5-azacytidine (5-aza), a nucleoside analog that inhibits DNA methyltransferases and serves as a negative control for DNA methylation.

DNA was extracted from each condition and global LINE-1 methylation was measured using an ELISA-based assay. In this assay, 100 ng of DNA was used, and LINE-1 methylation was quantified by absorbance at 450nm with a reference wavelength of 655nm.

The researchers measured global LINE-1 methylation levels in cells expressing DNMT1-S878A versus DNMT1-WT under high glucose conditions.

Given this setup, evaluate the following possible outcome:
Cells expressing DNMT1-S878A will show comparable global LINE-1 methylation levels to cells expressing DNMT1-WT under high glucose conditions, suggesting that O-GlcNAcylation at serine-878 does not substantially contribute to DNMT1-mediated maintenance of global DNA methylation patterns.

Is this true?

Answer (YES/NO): NO